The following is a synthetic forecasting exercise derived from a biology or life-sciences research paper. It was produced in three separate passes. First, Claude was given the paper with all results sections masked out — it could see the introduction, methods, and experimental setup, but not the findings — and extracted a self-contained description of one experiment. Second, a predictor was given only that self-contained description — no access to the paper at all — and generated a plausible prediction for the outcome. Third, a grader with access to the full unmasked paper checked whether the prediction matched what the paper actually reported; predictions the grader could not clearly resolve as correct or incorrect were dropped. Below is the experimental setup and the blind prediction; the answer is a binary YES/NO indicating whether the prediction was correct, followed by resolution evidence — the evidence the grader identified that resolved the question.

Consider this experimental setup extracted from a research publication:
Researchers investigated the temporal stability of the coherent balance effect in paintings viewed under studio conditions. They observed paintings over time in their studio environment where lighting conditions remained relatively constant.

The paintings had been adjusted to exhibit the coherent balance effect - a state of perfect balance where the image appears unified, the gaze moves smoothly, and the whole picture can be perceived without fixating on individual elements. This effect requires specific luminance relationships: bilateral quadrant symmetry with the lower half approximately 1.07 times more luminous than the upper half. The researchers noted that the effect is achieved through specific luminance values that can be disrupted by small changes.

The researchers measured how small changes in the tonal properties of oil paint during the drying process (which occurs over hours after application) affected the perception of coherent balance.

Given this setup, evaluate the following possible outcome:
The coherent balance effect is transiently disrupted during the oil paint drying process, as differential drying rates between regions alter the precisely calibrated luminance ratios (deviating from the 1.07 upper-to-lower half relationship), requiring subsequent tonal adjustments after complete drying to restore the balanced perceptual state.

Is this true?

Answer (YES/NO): NO